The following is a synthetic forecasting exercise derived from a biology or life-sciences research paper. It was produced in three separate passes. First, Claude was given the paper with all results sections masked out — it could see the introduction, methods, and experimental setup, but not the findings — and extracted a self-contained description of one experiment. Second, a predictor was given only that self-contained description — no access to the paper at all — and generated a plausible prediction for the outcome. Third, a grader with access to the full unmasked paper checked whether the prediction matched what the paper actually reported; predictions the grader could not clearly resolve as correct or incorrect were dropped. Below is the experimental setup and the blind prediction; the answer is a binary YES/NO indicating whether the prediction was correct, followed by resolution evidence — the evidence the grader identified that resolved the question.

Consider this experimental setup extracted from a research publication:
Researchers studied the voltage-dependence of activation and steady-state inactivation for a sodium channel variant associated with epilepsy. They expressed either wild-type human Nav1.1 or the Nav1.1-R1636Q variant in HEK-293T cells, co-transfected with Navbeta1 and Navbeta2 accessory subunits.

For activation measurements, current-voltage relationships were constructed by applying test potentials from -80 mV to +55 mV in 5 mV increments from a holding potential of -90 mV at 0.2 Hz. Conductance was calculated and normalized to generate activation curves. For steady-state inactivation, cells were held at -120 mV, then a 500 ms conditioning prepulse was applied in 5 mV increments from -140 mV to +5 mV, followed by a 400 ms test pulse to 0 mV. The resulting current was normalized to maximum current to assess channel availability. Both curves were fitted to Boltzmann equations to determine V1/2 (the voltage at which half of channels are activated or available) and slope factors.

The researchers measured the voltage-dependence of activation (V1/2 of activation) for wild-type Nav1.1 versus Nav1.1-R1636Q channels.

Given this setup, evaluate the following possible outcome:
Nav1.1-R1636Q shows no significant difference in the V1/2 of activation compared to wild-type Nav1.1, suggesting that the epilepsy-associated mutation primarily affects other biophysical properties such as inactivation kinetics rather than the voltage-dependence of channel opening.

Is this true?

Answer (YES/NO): NO